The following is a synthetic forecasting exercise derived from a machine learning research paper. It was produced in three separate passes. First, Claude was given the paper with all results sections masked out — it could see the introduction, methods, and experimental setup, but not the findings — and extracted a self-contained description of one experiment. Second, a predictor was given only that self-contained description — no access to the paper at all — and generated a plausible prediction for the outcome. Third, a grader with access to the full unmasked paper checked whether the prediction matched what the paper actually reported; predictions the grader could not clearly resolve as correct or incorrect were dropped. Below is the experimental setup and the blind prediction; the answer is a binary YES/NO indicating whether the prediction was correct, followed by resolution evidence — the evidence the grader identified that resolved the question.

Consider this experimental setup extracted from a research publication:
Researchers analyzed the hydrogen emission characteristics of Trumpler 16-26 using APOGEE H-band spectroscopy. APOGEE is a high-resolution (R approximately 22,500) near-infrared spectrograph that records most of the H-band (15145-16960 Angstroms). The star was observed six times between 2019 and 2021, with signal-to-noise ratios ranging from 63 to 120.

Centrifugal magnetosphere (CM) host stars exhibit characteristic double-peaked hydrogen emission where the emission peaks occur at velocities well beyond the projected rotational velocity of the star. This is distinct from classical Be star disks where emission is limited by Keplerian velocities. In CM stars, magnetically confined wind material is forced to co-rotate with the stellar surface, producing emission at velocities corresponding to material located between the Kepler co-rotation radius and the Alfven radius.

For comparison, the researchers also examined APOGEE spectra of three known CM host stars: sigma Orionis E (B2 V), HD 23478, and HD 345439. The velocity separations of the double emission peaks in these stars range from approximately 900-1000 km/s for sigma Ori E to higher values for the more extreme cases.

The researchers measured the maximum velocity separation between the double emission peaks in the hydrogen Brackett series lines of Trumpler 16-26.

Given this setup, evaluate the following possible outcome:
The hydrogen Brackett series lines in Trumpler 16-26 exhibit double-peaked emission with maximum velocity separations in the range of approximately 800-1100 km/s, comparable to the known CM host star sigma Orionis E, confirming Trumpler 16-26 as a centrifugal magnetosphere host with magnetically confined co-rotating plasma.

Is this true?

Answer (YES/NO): NO